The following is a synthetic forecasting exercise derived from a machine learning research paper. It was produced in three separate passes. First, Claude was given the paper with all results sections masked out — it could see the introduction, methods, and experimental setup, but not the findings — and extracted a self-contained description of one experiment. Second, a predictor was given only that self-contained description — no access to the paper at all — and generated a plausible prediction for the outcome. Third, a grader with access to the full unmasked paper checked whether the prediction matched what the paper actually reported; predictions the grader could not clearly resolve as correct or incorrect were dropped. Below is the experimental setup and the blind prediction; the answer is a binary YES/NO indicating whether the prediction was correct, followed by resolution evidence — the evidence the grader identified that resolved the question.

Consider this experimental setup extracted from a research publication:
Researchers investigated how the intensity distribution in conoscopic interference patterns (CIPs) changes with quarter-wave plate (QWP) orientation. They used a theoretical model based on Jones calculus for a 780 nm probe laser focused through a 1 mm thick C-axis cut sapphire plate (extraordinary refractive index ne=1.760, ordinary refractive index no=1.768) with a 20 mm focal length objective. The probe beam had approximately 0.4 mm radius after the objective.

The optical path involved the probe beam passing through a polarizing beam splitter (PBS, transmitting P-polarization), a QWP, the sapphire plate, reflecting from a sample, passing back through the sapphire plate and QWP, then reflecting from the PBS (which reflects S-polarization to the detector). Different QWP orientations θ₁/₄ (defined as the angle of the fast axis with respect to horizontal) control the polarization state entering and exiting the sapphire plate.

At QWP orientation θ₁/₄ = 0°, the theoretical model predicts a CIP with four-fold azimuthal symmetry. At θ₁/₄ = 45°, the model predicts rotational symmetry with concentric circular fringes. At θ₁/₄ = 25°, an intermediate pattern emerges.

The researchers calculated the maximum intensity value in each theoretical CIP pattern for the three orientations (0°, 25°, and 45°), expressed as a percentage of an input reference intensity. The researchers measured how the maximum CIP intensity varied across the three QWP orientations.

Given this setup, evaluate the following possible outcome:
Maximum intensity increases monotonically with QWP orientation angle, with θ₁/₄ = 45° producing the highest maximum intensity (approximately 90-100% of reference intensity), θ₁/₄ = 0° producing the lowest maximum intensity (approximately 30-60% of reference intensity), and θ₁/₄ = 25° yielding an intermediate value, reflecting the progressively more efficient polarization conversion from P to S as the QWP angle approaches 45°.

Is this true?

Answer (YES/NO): NO